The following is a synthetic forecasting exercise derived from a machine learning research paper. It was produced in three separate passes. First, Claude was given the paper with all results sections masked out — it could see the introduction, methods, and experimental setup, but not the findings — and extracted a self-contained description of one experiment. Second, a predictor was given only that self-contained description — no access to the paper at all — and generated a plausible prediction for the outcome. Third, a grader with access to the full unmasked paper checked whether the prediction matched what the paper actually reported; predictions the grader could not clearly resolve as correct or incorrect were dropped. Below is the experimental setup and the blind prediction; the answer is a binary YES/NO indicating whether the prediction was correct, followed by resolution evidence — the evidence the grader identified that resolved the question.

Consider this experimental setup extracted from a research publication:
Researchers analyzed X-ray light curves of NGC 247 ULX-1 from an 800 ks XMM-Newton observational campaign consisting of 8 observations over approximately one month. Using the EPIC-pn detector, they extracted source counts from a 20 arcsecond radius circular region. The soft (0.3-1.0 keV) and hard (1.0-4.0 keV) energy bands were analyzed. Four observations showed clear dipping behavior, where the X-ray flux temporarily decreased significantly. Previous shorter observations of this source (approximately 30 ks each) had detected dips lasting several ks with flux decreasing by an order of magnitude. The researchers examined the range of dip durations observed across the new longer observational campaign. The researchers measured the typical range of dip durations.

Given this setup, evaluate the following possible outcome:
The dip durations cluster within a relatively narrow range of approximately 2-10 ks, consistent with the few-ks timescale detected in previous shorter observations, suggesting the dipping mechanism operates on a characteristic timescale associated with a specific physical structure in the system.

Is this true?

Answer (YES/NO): NO